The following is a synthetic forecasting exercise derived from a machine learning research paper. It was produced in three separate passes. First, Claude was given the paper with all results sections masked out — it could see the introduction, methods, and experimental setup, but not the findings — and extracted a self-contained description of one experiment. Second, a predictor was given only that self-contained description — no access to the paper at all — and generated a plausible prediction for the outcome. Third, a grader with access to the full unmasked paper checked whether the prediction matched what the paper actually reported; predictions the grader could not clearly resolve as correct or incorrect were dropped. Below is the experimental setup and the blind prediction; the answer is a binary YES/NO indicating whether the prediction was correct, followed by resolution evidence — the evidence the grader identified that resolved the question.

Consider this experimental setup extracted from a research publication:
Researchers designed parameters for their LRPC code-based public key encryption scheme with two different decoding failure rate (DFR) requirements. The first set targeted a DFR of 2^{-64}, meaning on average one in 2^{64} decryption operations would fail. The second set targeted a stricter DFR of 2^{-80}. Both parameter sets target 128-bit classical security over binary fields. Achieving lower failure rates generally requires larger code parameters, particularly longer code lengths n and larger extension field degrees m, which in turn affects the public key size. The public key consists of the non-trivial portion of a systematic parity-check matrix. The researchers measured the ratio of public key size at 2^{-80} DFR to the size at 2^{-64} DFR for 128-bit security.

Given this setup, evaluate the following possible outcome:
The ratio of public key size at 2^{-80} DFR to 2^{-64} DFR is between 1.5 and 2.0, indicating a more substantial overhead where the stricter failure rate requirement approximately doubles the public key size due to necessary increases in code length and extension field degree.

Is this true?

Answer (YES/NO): NO